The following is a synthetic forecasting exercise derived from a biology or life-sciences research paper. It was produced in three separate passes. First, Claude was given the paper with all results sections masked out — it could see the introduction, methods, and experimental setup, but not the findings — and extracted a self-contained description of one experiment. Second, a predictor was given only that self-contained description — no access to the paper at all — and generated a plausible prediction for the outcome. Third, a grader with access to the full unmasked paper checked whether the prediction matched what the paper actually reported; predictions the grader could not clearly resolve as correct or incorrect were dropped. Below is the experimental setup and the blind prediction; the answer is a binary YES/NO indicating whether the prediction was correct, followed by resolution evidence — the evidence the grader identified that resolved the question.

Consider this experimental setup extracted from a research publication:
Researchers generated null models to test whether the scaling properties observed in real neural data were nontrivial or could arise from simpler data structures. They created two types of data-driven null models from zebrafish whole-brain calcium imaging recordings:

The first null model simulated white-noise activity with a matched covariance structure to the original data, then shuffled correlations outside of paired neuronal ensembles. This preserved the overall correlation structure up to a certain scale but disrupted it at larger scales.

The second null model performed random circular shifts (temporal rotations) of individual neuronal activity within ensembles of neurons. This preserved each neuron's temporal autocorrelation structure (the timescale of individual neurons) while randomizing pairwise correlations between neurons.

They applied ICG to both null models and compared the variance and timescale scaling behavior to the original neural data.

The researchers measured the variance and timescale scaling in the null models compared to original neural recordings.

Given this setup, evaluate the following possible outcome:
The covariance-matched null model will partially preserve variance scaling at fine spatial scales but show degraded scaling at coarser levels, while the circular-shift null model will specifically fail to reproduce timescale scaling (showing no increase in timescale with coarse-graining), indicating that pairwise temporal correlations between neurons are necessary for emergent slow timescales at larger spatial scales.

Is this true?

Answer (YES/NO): YES